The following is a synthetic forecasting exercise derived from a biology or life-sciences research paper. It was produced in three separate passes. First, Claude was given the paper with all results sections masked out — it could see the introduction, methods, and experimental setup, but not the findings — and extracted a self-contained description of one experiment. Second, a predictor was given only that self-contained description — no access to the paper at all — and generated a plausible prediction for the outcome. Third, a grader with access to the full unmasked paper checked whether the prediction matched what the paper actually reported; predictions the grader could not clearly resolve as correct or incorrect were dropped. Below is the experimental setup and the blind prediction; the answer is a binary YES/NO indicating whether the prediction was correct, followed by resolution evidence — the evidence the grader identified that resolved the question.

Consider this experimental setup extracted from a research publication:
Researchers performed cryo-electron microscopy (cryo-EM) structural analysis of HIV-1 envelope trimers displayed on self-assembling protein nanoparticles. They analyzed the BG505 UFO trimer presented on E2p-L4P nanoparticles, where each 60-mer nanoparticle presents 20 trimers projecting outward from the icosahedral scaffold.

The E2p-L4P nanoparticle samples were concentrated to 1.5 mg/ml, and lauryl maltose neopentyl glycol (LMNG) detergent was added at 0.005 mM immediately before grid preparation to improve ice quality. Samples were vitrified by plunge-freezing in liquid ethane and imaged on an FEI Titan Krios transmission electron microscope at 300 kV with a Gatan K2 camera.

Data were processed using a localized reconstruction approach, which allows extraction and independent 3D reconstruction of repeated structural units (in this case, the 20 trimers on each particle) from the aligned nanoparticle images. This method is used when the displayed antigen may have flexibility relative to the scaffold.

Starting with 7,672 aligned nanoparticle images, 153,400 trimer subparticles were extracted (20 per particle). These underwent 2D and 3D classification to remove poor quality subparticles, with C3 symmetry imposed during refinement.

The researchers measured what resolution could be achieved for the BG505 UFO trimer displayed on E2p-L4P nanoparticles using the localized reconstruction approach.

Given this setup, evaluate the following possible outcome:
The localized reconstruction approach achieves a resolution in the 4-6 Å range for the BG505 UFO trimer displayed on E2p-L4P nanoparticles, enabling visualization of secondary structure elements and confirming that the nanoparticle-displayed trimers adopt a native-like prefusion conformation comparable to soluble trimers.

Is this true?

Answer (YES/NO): NO